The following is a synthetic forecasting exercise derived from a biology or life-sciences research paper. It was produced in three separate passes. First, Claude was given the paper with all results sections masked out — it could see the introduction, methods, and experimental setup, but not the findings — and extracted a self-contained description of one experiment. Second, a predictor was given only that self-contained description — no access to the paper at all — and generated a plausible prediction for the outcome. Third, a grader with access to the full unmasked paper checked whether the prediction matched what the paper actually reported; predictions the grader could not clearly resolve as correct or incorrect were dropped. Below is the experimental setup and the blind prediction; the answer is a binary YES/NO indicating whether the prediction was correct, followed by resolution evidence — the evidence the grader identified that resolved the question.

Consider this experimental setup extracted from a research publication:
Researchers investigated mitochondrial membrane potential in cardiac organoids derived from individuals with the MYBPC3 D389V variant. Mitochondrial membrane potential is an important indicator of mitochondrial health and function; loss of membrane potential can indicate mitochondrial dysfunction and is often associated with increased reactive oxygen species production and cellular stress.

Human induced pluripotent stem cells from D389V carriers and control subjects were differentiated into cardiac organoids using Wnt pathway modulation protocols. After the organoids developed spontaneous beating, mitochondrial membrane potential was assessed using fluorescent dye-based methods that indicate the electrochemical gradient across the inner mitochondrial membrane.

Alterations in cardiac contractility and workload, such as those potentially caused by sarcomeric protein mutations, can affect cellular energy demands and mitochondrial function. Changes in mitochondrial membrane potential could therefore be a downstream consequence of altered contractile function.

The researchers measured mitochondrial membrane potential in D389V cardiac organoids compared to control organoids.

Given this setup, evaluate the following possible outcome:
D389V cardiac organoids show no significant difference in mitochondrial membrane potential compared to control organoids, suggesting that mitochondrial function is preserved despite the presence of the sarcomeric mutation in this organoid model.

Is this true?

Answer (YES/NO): NO